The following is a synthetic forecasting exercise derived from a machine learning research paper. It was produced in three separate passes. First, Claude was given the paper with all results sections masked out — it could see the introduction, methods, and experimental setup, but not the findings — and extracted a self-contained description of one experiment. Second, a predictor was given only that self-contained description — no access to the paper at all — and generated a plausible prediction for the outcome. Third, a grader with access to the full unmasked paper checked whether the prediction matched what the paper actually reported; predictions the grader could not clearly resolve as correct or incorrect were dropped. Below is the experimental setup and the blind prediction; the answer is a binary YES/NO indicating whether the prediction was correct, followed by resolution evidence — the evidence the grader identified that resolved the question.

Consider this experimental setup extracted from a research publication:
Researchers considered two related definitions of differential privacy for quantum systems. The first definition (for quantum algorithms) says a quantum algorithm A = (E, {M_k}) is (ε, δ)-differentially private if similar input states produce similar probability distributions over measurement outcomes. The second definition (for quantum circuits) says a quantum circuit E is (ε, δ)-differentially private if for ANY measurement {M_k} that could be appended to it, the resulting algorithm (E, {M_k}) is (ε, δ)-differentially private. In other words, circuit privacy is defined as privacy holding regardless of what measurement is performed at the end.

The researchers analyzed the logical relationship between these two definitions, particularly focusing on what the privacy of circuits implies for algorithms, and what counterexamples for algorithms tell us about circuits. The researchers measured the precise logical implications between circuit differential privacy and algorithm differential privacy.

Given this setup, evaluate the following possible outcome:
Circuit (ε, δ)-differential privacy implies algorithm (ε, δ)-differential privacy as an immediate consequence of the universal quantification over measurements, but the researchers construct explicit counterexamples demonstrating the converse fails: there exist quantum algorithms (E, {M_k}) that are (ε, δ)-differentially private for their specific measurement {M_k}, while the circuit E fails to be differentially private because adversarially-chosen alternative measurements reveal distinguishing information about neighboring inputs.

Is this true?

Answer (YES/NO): NO